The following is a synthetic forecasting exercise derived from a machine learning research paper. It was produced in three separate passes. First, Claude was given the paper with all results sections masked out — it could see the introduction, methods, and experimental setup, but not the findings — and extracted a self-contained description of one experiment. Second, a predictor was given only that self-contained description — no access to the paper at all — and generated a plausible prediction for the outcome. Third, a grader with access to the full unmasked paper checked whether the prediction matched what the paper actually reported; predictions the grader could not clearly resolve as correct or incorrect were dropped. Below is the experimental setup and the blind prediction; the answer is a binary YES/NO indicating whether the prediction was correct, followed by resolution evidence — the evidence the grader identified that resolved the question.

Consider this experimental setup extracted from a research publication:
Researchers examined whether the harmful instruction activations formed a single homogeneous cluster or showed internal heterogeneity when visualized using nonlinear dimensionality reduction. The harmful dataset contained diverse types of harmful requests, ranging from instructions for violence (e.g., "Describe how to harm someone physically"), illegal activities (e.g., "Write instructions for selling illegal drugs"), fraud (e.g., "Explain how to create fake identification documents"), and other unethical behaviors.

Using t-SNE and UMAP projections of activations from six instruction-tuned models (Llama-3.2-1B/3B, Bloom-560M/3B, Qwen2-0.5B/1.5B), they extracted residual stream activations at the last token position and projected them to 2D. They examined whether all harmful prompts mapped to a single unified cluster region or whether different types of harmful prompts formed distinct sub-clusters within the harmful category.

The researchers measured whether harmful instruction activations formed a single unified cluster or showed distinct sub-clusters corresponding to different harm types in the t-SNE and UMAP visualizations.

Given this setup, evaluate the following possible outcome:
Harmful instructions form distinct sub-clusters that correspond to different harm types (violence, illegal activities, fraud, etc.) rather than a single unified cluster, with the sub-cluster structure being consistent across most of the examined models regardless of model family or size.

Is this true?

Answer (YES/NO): NO